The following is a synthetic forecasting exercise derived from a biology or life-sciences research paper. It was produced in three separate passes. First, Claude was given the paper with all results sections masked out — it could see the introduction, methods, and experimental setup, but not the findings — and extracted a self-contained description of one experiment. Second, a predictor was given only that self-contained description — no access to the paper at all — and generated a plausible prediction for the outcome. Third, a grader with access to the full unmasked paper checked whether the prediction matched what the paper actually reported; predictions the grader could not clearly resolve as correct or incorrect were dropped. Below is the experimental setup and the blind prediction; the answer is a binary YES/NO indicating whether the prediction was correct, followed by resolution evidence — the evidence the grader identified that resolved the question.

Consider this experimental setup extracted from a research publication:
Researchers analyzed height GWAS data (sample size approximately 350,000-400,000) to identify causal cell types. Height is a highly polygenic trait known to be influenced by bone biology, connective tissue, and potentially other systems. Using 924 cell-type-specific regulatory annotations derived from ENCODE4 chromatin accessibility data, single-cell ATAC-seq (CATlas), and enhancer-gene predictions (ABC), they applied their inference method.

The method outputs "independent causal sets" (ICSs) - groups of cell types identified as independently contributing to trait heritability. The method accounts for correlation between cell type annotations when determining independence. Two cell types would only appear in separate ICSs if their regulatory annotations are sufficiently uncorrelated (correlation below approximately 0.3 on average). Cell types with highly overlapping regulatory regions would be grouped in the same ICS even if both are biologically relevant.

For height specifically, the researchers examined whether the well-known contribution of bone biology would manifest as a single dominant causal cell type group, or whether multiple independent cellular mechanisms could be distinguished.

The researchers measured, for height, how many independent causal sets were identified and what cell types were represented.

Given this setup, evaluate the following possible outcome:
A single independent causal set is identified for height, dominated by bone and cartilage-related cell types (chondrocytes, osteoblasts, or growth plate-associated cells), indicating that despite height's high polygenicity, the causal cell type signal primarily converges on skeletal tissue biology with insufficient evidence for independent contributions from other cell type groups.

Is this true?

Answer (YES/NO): NO